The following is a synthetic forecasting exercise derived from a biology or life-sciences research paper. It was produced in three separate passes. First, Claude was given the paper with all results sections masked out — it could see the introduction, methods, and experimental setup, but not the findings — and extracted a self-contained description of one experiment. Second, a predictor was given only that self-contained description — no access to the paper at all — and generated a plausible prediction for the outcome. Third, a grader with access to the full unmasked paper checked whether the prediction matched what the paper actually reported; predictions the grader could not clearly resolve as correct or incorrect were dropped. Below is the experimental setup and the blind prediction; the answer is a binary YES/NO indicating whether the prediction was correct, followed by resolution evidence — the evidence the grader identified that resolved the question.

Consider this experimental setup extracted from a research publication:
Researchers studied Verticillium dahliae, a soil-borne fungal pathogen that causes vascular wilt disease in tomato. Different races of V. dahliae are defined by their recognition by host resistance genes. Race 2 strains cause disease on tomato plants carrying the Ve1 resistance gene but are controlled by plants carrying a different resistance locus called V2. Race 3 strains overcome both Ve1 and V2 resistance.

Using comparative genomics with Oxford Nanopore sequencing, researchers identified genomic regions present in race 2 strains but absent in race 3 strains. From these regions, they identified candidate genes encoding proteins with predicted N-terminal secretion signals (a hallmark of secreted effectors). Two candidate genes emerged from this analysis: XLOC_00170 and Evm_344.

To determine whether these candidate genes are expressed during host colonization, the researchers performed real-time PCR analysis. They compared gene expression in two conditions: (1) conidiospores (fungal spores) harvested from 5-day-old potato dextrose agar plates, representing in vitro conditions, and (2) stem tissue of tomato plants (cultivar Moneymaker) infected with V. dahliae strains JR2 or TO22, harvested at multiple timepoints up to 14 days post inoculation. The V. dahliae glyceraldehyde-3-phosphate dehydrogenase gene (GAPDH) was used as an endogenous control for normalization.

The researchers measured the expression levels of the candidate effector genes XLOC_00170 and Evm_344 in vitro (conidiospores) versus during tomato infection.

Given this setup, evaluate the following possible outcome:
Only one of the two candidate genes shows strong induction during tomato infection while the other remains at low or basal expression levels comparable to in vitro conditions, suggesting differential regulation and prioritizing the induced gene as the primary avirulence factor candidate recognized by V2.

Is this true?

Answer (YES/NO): NO